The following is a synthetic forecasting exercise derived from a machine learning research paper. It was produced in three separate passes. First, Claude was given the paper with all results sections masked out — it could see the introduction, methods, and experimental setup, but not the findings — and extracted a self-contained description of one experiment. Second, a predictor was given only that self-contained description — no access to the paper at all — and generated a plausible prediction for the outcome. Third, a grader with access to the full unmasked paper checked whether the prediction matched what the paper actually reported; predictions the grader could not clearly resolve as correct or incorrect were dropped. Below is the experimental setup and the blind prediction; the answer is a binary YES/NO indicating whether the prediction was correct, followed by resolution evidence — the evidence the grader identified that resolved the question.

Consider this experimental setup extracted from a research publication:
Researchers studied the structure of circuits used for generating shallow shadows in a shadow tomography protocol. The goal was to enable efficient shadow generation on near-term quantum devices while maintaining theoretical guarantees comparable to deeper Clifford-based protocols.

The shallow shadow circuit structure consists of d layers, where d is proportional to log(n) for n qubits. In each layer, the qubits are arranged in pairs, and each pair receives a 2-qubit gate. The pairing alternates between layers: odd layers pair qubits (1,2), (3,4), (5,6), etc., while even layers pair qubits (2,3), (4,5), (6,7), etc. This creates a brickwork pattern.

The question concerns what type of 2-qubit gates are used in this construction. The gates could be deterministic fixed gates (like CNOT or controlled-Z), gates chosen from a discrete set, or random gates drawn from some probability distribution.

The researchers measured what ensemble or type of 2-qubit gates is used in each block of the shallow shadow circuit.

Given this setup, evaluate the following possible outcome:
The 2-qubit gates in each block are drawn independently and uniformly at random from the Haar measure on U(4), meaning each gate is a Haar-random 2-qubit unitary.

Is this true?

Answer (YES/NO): NO